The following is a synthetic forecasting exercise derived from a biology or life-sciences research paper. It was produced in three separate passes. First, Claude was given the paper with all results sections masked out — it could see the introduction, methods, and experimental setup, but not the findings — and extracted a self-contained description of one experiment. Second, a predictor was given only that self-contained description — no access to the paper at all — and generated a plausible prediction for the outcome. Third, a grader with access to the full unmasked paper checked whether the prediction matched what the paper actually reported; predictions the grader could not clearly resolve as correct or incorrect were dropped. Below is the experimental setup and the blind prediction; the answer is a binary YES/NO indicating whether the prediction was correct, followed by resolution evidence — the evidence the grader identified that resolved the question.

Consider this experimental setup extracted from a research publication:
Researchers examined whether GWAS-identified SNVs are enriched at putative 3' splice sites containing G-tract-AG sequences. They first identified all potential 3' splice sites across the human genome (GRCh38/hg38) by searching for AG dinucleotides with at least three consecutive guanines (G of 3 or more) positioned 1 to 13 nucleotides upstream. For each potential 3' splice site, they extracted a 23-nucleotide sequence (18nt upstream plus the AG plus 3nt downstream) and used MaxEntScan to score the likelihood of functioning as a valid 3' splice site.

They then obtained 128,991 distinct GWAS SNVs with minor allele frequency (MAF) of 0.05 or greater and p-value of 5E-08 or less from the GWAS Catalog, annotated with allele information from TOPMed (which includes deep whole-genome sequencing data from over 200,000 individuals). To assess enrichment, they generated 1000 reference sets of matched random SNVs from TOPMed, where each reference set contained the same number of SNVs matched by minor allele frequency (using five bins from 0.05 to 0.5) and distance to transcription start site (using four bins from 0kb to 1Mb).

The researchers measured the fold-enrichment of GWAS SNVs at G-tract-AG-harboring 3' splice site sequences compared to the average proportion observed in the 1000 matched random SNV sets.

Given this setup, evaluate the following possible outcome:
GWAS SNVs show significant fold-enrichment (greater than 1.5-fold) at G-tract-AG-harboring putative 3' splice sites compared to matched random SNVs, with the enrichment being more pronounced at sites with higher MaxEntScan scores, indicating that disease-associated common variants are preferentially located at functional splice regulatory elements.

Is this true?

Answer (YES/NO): NO